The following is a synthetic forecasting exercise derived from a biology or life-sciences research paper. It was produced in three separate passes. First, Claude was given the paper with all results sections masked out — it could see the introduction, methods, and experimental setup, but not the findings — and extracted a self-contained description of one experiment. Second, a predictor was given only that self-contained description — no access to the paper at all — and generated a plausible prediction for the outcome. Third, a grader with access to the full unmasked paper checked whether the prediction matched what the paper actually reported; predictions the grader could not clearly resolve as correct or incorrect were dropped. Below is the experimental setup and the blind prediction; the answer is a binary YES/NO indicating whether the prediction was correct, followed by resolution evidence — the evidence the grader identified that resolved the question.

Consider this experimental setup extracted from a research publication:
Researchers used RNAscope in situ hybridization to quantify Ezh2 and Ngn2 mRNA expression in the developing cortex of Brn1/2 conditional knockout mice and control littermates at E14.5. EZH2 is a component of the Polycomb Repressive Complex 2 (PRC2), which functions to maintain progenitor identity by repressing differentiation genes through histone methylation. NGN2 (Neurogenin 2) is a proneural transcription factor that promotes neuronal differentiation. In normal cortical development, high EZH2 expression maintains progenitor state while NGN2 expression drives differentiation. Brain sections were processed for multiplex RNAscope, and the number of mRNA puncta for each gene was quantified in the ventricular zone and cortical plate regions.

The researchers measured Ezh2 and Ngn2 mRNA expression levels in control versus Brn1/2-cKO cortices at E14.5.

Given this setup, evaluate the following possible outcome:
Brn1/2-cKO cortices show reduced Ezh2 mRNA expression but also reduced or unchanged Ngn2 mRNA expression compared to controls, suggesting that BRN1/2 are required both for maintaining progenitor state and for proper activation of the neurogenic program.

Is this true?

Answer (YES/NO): NO